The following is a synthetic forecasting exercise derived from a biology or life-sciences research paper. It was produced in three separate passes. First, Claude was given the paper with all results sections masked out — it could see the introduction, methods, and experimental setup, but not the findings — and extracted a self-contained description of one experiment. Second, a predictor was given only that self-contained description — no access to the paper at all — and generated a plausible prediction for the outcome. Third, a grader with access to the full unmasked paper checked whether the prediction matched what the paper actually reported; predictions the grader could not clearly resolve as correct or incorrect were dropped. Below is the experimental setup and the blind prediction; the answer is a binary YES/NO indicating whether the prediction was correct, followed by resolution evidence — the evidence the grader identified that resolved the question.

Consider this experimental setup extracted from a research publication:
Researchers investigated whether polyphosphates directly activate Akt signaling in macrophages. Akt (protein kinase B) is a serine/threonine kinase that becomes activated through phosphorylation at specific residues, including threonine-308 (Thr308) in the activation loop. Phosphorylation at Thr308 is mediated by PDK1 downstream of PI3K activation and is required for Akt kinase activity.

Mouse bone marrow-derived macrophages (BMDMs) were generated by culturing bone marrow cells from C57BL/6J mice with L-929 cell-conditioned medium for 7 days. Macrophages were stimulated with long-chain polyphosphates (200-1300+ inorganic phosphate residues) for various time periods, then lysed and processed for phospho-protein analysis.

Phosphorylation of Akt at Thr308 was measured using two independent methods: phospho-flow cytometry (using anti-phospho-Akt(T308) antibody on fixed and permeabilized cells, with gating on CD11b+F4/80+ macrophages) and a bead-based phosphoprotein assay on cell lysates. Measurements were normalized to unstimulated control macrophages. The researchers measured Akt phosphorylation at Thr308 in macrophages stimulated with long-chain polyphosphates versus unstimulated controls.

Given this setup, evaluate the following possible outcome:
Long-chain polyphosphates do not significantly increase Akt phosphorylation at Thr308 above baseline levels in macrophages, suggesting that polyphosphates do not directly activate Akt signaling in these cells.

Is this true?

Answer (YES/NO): NO